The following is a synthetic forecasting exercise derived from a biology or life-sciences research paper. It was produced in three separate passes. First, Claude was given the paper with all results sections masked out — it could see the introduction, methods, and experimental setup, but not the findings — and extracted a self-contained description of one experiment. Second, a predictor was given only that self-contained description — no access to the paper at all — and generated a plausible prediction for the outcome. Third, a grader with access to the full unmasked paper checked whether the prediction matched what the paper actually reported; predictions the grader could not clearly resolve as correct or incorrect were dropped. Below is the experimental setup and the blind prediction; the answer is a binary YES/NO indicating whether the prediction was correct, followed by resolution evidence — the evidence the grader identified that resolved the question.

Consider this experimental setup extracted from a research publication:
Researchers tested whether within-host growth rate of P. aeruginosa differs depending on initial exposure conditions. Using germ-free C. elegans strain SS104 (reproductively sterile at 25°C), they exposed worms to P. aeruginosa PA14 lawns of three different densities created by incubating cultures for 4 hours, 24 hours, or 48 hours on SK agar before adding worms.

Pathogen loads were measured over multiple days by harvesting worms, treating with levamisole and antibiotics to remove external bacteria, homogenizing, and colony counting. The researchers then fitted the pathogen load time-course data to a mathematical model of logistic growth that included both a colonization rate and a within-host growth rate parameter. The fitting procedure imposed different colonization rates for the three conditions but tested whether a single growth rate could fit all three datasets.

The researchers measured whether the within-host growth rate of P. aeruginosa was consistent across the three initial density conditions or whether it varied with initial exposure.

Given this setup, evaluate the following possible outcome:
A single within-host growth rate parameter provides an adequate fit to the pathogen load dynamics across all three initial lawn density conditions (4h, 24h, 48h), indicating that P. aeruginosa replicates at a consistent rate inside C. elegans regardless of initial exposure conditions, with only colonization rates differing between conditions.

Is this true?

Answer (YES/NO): YES